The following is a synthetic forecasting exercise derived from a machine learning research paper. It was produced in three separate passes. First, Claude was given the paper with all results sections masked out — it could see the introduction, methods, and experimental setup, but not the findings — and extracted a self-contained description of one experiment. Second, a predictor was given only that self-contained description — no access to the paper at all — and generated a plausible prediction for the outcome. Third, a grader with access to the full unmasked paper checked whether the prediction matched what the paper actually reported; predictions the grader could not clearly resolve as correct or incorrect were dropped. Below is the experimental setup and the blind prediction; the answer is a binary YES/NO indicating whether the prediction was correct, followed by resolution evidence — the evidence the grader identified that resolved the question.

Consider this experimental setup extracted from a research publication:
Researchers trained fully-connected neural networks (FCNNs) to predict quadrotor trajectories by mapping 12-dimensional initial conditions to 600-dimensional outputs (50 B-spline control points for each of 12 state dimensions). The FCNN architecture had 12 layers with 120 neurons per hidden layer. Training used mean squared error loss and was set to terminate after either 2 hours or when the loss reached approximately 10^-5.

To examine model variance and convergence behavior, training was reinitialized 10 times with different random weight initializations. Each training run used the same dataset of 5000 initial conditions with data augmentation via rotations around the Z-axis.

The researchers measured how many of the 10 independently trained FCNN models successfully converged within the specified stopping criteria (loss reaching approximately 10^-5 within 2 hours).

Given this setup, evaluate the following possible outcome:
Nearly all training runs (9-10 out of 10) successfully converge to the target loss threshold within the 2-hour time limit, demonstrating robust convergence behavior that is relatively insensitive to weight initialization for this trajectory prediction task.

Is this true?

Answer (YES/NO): YES